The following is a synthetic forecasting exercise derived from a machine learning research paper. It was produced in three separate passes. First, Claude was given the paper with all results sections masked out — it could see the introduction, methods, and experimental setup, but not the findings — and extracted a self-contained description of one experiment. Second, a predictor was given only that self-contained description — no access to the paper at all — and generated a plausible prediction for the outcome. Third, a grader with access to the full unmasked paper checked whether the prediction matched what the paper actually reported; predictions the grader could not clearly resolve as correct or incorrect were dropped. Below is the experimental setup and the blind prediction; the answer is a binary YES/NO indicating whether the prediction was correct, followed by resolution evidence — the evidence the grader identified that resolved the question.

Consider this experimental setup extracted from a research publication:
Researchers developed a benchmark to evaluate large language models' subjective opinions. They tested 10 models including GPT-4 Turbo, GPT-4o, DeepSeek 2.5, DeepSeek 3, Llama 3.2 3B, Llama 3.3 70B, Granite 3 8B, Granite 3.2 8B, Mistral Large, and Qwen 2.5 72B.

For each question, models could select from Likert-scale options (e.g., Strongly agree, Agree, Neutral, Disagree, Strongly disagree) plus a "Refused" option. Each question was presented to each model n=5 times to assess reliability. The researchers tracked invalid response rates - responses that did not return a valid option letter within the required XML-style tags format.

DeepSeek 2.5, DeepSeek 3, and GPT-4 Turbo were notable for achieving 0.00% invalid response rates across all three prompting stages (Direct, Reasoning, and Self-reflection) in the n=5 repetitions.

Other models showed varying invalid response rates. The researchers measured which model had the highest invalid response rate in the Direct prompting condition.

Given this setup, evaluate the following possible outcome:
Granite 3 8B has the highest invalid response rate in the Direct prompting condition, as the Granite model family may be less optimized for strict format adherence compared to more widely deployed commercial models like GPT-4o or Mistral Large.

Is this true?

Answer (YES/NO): NO